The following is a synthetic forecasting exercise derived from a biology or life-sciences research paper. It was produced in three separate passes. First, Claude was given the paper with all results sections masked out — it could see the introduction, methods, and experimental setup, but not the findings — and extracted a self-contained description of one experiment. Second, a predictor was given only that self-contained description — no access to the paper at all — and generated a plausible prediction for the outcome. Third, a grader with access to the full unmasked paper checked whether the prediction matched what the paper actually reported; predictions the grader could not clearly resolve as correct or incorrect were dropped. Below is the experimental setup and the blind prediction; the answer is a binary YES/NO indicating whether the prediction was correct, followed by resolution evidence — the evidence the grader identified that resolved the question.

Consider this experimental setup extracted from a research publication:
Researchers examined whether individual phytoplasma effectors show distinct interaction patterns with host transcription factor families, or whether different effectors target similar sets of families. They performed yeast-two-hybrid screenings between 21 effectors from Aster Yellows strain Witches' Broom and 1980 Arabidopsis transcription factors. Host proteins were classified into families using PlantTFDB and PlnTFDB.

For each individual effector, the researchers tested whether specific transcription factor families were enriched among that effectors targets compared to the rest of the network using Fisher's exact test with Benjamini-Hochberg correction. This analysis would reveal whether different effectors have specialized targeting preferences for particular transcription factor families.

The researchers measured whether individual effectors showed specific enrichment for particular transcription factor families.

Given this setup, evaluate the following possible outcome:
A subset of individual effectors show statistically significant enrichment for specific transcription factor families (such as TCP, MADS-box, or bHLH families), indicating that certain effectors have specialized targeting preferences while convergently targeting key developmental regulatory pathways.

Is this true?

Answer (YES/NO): YES